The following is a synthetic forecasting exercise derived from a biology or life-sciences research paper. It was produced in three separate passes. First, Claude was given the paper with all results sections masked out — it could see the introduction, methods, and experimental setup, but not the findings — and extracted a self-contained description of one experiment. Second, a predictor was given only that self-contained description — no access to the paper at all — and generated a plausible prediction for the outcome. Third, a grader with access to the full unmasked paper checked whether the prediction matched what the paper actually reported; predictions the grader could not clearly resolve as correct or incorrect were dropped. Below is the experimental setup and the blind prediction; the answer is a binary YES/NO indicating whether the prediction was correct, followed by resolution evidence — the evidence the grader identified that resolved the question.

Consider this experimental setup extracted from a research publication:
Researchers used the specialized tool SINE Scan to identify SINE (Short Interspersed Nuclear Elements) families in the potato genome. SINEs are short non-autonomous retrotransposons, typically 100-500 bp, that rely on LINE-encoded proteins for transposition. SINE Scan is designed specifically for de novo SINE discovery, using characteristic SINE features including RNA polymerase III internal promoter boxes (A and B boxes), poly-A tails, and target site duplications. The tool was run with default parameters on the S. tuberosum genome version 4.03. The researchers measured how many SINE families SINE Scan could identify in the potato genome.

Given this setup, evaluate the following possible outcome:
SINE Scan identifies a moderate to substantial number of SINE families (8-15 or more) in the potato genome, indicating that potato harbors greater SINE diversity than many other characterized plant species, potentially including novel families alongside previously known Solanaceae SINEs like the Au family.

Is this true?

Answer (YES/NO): YES